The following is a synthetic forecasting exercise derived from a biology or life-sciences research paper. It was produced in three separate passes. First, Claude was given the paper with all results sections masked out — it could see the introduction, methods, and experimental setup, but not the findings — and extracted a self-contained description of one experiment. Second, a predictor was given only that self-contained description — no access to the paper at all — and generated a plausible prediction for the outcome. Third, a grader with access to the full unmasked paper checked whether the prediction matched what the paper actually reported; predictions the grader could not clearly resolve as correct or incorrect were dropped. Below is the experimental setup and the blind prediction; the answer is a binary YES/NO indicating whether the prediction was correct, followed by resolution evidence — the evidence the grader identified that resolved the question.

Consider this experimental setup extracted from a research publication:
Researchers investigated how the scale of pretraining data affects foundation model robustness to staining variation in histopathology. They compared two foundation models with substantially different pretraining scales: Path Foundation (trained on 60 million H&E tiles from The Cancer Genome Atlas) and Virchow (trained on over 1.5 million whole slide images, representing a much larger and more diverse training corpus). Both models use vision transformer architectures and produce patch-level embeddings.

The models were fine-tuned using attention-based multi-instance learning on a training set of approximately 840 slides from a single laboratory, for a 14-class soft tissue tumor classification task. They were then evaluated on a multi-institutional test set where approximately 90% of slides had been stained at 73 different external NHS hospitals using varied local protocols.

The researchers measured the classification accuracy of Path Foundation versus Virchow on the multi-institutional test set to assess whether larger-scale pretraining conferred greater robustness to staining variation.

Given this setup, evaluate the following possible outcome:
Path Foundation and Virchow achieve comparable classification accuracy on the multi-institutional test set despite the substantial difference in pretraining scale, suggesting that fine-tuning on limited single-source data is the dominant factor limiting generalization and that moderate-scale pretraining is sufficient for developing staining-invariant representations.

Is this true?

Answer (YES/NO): NO